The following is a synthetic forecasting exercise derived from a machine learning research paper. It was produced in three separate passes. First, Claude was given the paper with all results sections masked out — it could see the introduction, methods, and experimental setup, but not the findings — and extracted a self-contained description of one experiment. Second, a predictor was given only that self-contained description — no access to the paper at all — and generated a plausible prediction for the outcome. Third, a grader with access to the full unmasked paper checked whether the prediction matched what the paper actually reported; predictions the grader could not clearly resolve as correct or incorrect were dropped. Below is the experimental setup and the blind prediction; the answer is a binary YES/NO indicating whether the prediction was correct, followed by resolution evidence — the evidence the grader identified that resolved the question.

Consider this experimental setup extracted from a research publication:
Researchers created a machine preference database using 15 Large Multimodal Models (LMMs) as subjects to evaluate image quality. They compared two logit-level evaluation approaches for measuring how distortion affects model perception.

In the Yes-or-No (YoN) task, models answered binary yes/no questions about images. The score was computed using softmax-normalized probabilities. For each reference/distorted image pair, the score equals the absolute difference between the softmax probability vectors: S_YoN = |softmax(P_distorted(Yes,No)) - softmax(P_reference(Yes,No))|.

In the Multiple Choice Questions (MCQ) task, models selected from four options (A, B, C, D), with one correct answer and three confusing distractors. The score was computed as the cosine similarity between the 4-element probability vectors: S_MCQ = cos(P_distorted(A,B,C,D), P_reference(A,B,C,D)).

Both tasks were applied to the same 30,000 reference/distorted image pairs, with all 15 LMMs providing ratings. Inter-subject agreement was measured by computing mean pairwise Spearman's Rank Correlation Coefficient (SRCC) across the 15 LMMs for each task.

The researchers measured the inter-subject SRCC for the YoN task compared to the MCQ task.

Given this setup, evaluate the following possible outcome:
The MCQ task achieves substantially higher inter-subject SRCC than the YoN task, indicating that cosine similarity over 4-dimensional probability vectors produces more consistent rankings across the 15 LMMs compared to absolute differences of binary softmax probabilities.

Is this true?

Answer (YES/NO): NO